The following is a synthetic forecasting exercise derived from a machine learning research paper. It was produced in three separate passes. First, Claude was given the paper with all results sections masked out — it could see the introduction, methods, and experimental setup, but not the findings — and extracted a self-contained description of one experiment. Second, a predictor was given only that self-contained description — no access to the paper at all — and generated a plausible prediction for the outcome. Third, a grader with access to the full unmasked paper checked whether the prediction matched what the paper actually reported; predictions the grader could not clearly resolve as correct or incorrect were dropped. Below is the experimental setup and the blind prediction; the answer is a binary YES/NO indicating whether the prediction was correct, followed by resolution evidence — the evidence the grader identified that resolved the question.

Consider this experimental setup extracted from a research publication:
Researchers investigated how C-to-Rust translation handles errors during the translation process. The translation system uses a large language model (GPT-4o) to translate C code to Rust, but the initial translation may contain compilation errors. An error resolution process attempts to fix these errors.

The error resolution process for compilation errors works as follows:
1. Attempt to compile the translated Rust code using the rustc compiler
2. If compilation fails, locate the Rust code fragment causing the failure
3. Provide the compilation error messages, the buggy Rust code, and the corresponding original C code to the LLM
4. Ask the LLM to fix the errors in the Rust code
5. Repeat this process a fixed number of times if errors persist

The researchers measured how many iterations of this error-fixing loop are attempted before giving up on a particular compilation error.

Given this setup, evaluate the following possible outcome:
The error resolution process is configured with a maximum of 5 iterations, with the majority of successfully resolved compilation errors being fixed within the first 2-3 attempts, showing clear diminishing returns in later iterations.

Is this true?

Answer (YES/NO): NO